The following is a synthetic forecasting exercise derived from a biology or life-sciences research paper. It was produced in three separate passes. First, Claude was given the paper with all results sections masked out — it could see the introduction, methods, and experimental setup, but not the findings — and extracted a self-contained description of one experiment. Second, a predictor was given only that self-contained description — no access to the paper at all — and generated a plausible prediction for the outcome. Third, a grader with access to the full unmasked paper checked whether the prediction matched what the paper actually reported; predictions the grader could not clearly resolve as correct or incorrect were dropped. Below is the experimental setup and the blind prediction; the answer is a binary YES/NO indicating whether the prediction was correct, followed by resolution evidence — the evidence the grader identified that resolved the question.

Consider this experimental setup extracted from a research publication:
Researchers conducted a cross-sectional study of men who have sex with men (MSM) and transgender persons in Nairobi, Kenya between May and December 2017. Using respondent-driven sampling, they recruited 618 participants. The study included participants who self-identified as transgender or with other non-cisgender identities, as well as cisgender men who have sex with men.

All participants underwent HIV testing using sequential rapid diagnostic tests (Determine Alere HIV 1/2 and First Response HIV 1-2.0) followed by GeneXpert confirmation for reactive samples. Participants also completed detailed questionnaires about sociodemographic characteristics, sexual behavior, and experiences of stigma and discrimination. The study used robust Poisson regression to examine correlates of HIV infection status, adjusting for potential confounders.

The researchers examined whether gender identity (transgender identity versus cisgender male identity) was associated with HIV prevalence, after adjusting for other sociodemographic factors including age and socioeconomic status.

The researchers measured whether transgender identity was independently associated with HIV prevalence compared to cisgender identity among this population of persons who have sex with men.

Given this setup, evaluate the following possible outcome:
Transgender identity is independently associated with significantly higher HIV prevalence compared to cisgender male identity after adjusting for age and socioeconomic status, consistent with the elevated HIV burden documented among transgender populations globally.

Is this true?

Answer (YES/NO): YES